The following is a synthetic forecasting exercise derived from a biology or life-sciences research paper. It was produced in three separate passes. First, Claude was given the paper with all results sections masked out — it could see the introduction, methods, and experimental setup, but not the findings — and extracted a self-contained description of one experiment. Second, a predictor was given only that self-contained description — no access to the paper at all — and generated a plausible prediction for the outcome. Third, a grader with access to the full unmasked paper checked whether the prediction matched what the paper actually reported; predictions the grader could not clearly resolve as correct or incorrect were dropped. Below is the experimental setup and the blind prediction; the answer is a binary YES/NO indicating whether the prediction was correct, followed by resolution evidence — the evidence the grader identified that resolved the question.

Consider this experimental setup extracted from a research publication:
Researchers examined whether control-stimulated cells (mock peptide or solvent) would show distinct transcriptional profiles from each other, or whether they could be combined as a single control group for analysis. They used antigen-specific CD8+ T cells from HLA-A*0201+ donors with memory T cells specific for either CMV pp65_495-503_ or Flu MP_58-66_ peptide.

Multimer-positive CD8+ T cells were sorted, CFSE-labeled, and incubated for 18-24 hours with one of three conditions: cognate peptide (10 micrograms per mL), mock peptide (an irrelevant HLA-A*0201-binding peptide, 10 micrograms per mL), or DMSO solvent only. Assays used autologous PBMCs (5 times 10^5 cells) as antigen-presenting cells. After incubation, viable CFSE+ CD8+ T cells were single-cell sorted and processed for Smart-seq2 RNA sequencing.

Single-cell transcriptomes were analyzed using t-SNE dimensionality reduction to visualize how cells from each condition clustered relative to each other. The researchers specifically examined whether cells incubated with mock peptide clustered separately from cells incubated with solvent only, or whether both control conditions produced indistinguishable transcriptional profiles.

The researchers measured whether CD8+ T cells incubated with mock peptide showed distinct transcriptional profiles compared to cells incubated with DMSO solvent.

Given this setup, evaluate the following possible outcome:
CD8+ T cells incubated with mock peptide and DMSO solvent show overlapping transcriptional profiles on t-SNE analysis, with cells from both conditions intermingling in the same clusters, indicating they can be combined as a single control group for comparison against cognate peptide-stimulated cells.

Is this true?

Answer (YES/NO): YES